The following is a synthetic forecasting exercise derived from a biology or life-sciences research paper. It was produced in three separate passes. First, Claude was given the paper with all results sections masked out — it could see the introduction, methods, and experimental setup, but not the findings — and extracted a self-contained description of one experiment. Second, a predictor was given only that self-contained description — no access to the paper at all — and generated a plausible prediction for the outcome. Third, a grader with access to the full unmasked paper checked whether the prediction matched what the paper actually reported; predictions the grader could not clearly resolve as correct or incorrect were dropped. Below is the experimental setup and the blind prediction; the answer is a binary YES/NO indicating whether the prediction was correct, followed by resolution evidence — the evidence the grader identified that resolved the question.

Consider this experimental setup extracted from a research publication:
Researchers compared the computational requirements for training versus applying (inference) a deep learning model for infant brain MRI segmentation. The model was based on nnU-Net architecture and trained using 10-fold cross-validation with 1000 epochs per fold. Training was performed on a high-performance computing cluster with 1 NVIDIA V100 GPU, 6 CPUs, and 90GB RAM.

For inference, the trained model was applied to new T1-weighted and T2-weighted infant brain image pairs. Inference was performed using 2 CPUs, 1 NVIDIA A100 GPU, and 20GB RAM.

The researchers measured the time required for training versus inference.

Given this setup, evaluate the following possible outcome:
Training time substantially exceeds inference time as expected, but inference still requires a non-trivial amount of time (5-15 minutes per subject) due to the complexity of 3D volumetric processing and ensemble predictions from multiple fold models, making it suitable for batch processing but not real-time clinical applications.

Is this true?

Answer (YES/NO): NO